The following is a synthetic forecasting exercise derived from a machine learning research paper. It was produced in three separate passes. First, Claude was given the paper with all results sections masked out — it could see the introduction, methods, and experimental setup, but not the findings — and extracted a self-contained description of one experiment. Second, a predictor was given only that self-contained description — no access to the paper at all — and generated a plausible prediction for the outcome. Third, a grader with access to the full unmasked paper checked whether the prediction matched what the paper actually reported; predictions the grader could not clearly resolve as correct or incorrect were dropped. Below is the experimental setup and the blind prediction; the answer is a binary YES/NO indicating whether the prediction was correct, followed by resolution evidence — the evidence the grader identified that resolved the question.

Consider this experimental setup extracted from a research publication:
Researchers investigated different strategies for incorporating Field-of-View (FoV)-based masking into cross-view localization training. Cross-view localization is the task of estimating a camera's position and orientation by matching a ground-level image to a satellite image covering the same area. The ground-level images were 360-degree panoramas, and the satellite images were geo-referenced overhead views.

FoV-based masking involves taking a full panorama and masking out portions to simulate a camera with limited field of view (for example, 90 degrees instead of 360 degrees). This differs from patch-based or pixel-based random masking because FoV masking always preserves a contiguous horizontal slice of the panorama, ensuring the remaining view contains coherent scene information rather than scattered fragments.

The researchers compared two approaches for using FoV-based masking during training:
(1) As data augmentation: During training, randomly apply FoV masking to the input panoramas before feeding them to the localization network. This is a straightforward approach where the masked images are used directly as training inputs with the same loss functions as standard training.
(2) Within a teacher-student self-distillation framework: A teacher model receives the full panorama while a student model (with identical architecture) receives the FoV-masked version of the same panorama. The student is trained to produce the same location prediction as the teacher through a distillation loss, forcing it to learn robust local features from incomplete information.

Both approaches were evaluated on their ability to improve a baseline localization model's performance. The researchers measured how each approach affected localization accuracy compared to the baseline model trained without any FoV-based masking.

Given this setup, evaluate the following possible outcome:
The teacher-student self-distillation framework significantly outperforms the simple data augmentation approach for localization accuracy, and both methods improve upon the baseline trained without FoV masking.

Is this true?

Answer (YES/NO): NO